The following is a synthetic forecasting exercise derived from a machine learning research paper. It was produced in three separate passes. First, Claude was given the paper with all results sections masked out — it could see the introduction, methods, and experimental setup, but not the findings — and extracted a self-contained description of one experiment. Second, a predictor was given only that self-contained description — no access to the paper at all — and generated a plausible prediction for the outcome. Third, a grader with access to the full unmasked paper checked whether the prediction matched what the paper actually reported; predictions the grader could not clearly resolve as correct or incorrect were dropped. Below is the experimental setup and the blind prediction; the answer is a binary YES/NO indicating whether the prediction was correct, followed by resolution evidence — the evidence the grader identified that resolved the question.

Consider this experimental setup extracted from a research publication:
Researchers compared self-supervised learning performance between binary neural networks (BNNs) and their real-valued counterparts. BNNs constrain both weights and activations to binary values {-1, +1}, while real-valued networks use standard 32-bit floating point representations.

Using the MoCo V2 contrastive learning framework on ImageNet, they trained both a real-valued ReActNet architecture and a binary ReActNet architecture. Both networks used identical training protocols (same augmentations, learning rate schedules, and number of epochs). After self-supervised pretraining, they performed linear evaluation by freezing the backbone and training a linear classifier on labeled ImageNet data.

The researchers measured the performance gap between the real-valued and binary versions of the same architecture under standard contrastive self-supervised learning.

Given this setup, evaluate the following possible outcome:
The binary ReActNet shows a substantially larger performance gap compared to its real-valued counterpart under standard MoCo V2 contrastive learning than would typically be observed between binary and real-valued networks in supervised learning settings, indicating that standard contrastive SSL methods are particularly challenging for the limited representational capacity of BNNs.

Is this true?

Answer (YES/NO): YES